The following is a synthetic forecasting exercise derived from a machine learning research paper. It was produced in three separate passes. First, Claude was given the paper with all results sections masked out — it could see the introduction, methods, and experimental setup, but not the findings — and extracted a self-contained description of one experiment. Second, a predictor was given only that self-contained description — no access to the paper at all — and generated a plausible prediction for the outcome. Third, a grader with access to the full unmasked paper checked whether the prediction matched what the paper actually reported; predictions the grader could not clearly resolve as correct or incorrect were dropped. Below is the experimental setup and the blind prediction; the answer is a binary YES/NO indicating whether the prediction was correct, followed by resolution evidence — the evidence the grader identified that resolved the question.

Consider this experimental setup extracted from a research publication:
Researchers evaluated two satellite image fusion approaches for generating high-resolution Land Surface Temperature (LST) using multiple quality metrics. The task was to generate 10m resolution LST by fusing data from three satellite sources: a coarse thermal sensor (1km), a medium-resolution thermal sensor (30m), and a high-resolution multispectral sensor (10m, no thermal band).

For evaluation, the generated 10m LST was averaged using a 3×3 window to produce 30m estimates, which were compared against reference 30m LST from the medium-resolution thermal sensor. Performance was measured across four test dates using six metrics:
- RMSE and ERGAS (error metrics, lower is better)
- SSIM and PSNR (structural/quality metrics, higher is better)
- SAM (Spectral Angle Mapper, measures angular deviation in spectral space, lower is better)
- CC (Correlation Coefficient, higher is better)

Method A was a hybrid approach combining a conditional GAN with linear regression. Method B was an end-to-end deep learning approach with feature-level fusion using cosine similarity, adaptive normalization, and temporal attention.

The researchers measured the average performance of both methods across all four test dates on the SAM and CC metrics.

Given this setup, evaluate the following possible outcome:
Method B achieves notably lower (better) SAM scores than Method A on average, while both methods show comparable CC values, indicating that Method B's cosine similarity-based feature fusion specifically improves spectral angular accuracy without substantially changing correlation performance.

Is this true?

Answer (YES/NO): NO